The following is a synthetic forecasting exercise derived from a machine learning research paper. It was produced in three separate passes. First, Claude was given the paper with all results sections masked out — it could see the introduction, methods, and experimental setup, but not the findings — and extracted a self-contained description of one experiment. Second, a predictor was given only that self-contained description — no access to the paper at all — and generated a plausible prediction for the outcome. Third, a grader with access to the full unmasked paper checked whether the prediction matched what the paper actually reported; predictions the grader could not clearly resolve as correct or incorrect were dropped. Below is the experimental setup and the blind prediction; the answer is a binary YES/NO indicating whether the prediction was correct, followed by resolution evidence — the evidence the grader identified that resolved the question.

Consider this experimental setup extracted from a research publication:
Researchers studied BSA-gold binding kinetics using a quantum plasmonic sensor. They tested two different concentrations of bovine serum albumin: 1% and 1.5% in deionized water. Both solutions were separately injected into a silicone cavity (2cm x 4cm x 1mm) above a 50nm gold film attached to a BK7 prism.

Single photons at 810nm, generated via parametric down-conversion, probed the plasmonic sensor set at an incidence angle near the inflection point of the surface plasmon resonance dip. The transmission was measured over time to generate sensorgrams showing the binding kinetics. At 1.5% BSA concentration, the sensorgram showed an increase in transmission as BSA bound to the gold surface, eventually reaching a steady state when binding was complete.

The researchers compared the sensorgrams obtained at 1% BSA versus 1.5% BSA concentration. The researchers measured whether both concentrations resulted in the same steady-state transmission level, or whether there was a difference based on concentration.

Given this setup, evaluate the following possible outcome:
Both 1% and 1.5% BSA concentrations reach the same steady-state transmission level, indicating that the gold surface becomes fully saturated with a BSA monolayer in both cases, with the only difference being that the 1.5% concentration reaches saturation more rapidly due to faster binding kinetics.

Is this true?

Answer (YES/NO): NO